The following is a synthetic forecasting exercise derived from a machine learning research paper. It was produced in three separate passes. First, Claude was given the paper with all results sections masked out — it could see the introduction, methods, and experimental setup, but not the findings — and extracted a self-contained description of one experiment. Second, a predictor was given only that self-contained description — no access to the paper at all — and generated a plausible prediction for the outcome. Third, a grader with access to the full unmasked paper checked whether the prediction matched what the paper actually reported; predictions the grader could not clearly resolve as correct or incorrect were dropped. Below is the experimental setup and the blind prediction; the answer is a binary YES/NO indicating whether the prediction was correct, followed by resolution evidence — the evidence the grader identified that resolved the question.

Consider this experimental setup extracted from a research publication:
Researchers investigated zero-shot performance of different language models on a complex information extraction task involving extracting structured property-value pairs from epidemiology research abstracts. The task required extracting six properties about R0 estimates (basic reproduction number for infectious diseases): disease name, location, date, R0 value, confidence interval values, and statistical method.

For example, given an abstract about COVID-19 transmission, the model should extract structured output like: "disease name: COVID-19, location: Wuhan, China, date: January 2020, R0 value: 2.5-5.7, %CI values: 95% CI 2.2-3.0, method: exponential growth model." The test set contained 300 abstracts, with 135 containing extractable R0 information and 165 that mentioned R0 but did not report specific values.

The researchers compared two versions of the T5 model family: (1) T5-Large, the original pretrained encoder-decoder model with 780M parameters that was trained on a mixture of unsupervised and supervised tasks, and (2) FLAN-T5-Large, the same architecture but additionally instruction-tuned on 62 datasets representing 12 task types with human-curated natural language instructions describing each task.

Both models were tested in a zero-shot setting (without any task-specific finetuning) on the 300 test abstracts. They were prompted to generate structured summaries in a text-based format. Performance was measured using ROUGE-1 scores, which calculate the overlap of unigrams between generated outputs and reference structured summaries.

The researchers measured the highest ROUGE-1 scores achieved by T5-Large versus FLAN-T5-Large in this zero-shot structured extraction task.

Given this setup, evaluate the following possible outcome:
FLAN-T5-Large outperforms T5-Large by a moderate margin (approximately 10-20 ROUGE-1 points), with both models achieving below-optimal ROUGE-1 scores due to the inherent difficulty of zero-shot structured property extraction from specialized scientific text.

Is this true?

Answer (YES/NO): NO